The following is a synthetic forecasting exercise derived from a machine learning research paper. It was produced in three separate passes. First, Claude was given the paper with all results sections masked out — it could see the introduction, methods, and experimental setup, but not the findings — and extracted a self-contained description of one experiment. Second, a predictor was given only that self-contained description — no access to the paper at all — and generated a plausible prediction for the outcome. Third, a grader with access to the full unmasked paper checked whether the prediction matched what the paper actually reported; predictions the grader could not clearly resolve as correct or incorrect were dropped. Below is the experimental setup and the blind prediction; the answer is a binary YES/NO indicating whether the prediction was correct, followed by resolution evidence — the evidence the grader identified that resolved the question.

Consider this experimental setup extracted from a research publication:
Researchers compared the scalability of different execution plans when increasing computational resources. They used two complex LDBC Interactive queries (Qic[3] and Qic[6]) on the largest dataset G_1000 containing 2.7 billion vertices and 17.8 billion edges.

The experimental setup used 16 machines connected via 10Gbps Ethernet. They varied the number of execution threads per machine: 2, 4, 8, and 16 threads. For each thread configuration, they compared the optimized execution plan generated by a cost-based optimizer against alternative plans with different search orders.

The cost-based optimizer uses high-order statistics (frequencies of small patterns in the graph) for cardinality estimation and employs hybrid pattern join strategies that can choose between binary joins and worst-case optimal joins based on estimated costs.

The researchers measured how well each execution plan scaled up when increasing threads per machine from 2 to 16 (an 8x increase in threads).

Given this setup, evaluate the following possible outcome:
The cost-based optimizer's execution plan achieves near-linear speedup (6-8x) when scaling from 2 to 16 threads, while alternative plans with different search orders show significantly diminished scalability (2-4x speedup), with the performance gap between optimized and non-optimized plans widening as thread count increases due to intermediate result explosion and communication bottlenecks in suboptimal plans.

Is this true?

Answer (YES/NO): NO